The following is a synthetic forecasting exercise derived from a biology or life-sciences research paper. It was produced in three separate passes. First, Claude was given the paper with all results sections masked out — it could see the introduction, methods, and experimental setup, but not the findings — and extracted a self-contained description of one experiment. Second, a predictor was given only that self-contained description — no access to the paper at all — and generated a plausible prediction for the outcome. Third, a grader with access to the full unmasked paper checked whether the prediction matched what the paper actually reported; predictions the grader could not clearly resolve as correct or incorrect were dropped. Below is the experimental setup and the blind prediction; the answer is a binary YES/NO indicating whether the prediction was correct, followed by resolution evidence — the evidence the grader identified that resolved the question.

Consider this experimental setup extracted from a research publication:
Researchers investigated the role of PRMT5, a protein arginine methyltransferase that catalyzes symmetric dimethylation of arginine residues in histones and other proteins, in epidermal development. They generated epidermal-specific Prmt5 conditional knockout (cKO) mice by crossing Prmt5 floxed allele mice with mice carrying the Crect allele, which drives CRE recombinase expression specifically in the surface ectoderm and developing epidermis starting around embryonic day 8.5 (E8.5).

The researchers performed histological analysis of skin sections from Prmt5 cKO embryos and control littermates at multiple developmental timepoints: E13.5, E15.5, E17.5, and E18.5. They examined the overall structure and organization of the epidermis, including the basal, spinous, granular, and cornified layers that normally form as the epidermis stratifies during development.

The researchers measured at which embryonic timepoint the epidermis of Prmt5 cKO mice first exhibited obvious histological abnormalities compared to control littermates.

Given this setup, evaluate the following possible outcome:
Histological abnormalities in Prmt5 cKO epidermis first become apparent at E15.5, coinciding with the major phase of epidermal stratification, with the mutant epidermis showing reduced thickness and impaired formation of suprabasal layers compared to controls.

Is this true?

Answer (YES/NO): NO